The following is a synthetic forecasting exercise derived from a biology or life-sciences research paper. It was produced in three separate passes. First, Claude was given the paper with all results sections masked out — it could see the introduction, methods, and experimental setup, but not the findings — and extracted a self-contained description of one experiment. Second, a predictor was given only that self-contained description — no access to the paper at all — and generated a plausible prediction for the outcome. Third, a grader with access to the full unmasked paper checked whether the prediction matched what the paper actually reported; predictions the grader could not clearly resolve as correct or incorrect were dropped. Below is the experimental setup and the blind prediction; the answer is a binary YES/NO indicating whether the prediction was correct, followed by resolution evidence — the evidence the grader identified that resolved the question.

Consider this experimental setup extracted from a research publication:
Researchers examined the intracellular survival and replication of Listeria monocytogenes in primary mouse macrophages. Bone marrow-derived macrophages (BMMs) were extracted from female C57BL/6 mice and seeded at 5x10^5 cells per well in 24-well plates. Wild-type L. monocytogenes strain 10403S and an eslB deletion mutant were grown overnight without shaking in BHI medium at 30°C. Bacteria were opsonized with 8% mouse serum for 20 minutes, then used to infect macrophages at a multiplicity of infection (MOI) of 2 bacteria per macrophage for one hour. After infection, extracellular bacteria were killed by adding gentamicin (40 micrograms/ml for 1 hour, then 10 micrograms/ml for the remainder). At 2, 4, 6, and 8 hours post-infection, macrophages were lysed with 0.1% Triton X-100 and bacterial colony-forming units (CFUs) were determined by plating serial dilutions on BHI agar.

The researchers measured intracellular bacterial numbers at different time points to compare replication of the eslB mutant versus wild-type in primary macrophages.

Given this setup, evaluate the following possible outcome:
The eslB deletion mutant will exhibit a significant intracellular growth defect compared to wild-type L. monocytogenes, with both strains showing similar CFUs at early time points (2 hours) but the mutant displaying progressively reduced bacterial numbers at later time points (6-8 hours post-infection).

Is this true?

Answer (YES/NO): NO